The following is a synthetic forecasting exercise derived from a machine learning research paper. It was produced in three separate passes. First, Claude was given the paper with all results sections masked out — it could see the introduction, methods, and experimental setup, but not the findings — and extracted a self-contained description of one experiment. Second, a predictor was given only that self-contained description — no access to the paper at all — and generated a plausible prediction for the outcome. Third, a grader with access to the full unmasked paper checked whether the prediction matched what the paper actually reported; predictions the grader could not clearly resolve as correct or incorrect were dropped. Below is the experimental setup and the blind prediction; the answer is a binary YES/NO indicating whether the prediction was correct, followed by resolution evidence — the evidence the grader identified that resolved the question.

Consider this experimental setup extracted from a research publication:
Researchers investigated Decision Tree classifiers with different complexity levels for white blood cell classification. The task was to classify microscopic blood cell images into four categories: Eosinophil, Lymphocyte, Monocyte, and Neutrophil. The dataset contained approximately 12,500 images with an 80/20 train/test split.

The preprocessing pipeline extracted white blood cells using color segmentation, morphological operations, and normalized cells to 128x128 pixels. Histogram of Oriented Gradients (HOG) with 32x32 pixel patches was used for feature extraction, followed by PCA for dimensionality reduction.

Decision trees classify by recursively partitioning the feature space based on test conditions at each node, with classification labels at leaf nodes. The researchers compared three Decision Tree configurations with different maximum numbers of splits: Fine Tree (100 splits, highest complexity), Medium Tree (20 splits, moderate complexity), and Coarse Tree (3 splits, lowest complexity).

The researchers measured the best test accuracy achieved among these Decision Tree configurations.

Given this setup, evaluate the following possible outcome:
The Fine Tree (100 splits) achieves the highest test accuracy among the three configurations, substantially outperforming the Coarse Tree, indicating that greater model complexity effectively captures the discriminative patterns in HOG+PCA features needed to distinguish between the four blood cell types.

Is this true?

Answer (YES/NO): YES